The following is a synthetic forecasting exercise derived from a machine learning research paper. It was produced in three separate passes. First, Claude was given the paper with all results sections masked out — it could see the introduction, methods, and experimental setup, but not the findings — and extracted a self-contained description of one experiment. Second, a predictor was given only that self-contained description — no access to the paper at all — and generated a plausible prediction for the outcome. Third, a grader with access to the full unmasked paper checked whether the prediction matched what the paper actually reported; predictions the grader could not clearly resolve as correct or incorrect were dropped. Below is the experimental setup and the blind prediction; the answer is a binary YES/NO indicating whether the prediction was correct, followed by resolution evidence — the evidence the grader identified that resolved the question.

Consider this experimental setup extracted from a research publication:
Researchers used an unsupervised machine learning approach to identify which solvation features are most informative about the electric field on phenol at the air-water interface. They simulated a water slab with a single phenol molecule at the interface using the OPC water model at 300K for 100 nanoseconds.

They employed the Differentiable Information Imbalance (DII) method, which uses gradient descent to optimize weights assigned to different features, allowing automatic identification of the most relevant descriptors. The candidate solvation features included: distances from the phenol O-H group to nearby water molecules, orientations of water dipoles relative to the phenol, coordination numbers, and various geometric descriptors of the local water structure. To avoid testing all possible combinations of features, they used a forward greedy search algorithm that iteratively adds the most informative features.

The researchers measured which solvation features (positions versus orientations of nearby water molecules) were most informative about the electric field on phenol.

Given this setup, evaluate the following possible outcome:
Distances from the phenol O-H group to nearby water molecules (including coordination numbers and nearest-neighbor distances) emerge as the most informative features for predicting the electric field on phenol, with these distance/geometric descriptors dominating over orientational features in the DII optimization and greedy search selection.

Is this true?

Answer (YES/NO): NO